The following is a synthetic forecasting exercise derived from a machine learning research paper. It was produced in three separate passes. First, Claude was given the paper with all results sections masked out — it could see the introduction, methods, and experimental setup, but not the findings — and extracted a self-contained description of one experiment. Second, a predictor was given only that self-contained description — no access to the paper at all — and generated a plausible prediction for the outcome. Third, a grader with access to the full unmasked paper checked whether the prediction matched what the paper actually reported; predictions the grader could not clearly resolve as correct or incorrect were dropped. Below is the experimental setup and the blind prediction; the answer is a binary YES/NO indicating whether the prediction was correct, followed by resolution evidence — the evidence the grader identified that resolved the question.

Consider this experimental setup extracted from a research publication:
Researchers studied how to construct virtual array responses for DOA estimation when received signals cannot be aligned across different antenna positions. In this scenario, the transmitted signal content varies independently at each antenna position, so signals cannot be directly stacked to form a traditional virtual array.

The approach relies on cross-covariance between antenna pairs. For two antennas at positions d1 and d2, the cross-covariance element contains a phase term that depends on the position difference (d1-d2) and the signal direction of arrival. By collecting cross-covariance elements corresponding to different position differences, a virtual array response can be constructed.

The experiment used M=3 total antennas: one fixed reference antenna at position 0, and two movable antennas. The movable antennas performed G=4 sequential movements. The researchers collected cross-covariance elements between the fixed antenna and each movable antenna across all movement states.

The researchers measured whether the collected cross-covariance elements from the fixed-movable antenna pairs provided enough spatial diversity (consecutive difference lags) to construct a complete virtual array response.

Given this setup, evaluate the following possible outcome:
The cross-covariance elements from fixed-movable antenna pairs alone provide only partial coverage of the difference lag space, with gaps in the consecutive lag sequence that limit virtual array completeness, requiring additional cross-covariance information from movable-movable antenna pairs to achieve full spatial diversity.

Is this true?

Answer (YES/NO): NO